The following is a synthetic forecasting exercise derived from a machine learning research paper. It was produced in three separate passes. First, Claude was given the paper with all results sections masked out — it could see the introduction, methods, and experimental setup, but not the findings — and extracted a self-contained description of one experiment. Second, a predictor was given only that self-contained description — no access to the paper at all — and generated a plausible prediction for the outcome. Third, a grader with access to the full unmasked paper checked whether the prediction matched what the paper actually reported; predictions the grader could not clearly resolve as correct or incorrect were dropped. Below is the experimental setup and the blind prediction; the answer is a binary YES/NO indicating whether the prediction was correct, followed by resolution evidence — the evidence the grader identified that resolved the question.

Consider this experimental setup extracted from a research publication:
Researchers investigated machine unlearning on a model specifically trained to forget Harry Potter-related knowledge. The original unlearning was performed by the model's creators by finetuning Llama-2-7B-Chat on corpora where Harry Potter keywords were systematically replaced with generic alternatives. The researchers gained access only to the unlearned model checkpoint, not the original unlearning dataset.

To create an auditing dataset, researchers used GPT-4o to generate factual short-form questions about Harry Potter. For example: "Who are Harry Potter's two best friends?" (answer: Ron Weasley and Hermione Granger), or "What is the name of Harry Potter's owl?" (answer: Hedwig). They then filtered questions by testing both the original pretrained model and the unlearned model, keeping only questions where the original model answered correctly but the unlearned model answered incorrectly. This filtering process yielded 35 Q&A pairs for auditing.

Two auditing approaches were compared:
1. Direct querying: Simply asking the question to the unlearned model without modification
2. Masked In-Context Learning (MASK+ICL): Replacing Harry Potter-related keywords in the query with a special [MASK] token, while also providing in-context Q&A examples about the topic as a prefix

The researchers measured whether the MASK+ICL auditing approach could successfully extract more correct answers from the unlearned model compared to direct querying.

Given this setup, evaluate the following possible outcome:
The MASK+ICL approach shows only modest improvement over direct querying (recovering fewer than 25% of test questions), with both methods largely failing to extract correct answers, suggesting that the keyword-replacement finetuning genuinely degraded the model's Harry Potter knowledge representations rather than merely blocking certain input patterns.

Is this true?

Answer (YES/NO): NO